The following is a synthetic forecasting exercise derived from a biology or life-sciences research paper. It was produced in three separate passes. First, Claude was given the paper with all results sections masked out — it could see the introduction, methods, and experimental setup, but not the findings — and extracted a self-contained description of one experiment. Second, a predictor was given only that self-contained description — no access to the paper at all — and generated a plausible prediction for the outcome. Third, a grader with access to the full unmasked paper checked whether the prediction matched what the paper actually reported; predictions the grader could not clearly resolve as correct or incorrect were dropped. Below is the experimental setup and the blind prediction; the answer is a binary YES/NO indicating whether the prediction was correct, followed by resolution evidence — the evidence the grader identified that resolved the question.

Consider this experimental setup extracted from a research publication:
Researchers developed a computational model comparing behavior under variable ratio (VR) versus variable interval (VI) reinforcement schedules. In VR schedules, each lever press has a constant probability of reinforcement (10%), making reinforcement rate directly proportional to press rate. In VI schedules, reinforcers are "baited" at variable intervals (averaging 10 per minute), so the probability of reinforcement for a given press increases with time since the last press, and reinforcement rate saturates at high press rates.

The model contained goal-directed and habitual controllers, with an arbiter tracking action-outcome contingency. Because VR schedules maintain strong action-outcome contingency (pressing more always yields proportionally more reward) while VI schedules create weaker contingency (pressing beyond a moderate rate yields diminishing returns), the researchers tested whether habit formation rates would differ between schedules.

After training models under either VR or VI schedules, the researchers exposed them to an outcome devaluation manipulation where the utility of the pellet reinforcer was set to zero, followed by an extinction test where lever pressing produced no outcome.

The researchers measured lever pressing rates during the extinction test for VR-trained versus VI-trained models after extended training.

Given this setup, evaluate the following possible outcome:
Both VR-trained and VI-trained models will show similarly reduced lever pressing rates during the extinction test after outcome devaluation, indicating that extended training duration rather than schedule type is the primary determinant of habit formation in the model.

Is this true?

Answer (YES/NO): NO